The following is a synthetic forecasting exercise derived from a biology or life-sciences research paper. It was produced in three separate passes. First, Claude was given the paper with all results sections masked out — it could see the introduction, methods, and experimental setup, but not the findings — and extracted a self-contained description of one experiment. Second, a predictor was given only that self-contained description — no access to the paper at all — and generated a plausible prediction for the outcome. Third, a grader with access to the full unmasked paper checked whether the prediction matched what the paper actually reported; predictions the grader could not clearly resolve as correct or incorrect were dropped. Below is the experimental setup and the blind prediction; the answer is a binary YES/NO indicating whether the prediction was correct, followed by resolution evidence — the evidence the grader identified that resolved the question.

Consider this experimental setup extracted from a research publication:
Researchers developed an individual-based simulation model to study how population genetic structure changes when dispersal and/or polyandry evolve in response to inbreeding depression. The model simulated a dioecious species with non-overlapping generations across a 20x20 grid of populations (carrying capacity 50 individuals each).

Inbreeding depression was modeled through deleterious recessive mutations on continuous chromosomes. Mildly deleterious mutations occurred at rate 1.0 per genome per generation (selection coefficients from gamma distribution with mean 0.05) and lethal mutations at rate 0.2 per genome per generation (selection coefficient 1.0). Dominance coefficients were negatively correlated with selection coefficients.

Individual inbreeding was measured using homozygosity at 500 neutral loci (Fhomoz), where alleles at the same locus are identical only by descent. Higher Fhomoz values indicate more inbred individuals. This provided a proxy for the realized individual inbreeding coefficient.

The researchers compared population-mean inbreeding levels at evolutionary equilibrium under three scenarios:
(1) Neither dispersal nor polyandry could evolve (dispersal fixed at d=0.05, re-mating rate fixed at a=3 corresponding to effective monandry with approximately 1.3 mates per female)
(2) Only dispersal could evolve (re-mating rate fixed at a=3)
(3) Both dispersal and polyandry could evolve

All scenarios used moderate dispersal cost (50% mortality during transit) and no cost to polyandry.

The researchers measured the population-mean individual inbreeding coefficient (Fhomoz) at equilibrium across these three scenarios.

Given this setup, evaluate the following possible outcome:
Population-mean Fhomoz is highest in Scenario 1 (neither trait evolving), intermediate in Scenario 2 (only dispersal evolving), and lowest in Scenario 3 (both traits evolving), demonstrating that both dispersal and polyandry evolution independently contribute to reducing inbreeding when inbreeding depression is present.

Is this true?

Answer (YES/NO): NO